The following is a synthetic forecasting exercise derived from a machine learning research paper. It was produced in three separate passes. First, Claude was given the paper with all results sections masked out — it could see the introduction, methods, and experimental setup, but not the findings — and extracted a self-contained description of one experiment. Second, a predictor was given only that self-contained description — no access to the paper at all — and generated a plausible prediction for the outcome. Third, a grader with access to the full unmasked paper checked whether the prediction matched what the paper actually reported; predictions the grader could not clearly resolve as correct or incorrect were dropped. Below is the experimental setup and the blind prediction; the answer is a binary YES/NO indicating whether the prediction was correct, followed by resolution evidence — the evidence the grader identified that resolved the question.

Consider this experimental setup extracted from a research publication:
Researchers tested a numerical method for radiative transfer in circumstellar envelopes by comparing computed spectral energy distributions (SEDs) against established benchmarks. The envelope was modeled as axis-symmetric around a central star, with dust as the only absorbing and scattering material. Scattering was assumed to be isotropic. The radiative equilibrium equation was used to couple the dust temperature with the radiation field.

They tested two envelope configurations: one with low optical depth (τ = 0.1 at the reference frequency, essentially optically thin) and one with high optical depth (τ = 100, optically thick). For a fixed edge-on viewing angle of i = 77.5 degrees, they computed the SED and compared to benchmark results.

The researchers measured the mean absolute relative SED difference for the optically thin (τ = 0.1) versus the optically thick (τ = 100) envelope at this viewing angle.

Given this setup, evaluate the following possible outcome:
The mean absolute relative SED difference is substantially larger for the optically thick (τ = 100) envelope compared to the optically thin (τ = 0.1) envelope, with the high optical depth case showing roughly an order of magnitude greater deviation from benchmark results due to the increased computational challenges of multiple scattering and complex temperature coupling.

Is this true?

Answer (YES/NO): NO